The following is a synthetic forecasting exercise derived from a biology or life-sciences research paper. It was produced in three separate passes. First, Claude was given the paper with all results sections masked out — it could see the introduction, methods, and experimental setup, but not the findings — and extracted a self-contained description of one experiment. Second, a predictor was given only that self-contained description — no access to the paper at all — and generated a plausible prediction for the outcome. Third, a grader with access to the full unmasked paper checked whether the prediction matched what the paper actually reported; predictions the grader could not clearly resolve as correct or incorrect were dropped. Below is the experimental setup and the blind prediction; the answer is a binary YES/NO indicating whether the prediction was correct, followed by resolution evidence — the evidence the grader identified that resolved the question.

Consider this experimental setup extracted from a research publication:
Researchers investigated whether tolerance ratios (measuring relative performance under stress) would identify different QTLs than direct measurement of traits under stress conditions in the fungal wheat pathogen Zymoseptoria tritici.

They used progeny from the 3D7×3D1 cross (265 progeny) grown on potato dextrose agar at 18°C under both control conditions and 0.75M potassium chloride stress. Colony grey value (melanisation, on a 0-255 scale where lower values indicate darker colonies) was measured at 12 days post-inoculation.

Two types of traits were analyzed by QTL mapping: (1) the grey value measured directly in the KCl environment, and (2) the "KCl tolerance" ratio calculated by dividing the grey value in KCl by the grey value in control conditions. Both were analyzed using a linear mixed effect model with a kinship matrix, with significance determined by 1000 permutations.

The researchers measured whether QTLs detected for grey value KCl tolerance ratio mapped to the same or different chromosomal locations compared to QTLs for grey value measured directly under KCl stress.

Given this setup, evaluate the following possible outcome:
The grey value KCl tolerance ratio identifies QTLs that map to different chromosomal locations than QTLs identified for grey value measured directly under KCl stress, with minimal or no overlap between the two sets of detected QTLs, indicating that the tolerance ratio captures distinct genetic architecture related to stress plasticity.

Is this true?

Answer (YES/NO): YES